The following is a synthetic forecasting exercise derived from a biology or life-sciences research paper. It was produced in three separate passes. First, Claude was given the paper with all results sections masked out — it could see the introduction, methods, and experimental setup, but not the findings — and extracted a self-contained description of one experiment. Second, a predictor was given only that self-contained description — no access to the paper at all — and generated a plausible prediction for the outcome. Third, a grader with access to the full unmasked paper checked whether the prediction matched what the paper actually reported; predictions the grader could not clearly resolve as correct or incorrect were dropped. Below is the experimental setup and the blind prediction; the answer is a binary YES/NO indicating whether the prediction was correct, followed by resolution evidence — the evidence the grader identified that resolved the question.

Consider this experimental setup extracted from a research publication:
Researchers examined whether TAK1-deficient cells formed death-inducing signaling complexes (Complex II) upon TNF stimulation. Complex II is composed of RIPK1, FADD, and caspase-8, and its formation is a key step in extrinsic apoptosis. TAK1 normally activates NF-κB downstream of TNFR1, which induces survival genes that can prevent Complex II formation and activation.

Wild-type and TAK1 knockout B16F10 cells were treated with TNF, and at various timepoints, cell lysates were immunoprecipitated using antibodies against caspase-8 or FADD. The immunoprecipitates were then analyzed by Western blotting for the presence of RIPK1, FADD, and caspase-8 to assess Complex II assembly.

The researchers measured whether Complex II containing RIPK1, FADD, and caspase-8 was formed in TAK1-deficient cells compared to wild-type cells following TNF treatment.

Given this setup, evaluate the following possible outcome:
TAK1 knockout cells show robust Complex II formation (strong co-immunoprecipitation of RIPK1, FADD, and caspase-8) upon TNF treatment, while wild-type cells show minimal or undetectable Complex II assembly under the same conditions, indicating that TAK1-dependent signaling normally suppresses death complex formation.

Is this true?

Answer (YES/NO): NO